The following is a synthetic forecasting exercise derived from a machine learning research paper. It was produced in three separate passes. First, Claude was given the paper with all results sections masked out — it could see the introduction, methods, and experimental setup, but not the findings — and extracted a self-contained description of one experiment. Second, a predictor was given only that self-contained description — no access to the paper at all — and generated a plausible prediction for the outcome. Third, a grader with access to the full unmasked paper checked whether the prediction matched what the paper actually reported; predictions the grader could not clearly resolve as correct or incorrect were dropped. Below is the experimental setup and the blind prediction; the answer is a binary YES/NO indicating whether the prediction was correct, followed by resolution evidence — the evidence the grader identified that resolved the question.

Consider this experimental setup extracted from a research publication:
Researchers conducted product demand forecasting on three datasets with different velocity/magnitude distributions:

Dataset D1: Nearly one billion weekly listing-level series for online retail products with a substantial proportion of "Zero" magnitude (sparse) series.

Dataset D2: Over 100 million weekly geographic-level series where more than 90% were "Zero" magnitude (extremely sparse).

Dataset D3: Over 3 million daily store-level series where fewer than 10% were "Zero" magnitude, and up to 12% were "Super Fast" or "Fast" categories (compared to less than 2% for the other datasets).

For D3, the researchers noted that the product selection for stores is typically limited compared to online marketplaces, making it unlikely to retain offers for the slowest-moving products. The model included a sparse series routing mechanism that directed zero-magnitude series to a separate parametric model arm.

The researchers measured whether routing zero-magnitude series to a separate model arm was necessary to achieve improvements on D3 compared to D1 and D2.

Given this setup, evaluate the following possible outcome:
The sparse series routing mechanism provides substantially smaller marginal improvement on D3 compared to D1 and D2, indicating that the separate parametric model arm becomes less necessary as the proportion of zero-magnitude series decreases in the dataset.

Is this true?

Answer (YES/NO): YES